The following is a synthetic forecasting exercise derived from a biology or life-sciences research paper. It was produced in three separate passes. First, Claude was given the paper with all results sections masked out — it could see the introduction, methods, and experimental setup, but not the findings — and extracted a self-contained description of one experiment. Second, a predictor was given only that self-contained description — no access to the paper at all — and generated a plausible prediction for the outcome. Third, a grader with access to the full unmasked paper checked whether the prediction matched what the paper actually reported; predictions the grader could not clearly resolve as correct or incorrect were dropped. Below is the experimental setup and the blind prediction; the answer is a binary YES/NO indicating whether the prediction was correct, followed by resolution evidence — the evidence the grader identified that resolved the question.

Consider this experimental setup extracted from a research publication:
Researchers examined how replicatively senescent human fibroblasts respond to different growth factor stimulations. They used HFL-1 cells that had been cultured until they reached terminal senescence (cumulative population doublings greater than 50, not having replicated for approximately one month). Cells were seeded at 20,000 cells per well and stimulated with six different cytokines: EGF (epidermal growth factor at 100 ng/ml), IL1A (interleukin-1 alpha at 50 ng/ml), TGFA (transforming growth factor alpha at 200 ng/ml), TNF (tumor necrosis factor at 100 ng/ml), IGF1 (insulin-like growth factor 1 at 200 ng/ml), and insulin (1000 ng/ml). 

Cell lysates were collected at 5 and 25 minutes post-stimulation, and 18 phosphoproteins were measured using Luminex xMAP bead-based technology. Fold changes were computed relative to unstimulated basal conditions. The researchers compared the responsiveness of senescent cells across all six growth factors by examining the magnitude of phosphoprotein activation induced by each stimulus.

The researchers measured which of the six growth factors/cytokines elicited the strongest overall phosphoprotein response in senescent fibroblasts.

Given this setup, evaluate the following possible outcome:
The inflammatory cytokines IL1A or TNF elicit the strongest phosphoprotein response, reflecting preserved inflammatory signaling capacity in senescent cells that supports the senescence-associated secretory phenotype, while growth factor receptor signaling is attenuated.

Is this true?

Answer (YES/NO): NO